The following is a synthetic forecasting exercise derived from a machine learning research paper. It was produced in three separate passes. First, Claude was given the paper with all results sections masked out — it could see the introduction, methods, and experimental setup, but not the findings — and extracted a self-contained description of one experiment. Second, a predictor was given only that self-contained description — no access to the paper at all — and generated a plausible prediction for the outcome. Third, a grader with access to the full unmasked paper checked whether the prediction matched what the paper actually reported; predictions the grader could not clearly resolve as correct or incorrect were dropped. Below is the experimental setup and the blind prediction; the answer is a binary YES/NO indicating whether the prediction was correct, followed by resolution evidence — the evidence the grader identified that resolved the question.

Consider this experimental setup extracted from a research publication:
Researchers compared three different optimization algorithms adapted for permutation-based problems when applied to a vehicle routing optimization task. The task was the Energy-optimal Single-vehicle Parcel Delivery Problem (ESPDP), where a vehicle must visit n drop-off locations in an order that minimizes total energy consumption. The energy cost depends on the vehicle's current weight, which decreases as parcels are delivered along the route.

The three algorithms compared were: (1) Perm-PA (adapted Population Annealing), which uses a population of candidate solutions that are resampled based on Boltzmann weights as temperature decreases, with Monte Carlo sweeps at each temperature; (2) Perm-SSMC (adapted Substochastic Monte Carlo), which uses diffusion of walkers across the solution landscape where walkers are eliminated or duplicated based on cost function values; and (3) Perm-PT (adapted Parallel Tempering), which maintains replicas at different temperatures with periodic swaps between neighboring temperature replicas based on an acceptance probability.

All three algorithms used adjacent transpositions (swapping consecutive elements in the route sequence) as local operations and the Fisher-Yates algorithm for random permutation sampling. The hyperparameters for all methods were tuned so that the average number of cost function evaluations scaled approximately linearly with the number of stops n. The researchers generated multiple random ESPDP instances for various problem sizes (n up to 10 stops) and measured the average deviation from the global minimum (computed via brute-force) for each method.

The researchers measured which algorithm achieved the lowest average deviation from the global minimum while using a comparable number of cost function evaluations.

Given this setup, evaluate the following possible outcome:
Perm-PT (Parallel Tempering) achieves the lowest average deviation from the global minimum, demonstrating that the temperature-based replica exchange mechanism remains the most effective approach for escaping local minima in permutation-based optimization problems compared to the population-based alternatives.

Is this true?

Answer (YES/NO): NO